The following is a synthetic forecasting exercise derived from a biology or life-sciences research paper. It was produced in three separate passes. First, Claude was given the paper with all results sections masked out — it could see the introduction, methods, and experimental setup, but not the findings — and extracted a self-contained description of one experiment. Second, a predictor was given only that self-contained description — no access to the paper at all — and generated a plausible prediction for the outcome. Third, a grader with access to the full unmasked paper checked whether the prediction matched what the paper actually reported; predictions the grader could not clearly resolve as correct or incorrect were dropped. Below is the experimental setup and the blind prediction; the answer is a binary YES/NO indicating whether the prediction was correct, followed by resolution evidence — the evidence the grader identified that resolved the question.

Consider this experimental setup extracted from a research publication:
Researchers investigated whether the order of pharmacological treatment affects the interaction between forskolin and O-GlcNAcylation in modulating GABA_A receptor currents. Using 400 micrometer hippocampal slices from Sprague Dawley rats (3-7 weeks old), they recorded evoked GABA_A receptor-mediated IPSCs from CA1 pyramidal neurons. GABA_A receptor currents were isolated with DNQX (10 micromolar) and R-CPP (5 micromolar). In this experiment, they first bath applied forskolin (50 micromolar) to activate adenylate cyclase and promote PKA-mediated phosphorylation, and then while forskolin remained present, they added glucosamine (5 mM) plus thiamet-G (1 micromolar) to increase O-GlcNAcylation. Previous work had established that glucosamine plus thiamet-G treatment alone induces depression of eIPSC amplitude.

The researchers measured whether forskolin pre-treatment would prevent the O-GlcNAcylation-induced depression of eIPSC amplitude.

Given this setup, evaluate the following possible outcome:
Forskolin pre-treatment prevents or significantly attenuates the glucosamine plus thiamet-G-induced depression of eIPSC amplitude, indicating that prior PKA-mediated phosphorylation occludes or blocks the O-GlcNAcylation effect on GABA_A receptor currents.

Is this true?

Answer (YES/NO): NO